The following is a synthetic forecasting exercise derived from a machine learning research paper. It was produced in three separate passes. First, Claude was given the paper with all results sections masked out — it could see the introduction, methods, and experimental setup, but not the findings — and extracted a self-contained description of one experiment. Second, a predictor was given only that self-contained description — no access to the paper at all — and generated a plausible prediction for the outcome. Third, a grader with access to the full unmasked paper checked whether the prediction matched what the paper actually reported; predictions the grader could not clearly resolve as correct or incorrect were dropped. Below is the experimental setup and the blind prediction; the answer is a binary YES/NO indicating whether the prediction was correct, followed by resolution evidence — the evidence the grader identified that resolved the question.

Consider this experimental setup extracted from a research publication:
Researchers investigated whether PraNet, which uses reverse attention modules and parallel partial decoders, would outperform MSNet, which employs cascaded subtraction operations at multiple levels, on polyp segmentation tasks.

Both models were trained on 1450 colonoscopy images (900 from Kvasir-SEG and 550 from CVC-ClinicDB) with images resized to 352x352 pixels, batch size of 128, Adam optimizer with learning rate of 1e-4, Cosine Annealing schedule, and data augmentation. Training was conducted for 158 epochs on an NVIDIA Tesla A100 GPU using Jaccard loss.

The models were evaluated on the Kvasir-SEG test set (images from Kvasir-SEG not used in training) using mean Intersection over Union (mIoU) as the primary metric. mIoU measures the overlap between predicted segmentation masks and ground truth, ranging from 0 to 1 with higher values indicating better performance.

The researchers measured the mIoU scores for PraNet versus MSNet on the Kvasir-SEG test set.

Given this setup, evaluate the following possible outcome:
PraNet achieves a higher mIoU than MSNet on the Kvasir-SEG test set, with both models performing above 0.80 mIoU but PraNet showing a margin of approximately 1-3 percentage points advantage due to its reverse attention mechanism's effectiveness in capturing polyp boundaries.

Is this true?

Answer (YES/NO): NO